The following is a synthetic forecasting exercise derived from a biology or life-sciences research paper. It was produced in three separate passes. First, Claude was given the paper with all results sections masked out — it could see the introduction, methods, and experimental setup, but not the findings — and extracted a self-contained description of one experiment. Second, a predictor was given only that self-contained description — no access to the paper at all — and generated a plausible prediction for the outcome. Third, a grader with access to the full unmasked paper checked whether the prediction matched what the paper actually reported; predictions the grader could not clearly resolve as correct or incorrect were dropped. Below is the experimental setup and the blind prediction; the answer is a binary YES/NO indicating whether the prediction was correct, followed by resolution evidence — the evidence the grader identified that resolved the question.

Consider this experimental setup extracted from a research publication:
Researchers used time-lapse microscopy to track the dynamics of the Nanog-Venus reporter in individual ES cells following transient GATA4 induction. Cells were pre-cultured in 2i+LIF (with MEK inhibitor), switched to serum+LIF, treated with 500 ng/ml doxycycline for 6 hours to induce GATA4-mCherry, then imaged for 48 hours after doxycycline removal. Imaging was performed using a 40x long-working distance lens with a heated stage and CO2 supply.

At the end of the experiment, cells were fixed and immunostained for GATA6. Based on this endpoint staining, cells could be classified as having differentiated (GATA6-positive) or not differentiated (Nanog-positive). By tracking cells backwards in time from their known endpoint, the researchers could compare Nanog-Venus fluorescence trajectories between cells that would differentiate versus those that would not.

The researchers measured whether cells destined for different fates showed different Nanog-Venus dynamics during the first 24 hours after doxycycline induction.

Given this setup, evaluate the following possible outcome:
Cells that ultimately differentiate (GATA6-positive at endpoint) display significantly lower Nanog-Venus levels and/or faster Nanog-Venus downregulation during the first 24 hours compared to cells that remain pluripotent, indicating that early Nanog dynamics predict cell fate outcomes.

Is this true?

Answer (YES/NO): YES